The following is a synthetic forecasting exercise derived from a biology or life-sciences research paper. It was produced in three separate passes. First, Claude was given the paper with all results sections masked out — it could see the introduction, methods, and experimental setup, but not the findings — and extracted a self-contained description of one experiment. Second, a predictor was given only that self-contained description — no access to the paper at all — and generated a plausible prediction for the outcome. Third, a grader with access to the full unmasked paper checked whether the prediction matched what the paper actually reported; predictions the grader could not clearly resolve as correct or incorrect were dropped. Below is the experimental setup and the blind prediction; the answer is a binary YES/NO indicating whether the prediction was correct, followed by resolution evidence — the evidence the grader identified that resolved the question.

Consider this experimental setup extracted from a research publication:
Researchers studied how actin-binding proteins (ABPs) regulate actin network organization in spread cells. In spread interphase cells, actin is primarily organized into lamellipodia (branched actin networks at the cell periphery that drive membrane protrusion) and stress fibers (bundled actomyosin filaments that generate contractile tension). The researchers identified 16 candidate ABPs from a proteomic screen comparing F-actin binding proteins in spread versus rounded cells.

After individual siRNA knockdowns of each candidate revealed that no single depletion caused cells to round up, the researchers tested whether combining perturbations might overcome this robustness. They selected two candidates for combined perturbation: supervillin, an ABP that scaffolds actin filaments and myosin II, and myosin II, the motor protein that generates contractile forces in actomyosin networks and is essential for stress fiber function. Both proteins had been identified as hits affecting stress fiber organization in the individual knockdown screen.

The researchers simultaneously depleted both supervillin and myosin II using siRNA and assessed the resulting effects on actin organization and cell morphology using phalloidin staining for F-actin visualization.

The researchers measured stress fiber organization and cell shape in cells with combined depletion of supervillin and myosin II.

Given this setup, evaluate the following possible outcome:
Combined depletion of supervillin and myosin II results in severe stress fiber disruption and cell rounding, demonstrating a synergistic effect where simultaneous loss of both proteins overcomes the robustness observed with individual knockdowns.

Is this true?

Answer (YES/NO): YES